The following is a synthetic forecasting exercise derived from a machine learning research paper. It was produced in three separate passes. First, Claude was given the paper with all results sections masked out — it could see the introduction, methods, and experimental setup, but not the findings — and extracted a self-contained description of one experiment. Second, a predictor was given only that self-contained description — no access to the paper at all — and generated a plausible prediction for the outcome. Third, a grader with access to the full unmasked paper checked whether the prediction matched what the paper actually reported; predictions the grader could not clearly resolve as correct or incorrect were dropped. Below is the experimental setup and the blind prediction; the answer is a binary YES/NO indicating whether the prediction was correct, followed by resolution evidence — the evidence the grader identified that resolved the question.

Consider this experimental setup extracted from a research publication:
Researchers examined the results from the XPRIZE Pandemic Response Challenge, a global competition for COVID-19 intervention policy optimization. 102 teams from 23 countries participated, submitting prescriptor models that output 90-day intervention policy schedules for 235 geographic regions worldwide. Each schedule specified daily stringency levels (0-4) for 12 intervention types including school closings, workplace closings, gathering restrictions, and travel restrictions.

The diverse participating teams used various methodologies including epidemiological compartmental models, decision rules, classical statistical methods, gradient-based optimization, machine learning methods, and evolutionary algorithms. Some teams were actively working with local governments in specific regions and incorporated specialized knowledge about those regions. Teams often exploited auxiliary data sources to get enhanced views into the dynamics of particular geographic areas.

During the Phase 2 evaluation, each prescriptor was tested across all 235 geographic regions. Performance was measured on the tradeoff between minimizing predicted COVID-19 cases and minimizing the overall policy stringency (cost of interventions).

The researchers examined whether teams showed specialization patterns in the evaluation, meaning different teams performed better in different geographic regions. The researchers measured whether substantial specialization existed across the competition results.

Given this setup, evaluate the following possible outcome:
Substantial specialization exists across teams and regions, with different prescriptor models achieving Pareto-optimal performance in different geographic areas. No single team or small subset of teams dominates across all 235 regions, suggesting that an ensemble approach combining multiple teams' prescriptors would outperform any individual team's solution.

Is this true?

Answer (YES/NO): NO